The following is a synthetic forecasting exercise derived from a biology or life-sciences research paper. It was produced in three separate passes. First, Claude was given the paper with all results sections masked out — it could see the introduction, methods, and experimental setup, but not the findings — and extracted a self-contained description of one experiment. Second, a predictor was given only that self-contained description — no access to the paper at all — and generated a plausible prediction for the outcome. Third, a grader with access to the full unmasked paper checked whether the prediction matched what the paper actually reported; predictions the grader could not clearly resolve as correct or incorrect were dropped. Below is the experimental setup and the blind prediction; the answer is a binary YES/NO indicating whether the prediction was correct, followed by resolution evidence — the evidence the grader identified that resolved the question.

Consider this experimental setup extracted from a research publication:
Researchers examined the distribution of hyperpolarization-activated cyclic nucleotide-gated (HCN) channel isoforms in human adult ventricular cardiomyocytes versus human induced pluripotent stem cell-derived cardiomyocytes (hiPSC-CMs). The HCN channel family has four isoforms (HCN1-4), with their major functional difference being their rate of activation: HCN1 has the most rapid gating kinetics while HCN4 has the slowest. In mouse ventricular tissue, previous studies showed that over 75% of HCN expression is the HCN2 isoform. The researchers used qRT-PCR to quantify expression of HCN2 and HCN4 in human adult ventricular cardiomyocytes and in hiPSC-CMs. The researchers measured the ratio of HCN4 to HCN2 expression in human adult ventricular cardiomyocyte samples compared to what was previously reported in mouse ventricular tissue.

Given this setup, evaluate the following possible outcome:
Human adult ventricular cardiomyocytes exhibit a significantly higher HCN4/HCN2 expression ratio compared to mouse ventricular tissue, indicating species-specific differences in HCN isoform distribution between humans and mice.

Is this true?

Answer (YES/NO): YES